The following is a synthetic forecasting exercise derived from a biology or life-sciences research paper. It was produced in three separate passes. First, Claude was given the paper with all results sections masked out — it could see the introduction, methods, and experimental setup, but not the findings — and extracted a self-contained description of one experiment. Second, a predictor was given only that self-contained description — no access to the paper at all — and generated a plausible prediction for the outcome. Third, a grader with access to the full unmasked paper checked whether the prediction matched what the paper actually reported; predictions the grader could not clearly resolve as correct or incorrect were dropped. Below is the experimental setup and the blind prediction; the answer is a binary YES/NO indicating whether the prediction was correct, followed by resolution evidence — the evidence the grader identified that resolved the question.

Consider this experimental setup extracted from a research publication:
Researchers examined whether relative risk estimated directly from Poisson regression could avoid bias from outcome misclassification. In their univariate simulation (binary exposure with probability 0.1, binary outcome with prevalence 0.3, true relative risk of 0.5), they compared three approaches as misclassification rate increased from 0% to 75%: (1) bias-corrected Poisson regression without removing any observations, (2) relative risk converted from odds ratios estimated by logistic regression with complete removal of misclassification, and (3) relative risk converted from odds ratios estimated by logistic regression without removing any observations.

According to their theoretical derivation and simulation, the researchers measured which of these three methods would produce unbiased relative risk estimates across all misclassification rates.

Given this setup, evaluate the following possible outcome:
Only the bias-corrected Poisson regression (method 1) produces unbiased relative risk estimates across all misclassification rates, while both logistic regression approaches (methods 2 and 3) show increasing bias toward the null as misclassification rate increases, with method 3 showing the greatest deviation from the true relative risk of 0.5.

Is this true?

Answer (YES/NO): NO